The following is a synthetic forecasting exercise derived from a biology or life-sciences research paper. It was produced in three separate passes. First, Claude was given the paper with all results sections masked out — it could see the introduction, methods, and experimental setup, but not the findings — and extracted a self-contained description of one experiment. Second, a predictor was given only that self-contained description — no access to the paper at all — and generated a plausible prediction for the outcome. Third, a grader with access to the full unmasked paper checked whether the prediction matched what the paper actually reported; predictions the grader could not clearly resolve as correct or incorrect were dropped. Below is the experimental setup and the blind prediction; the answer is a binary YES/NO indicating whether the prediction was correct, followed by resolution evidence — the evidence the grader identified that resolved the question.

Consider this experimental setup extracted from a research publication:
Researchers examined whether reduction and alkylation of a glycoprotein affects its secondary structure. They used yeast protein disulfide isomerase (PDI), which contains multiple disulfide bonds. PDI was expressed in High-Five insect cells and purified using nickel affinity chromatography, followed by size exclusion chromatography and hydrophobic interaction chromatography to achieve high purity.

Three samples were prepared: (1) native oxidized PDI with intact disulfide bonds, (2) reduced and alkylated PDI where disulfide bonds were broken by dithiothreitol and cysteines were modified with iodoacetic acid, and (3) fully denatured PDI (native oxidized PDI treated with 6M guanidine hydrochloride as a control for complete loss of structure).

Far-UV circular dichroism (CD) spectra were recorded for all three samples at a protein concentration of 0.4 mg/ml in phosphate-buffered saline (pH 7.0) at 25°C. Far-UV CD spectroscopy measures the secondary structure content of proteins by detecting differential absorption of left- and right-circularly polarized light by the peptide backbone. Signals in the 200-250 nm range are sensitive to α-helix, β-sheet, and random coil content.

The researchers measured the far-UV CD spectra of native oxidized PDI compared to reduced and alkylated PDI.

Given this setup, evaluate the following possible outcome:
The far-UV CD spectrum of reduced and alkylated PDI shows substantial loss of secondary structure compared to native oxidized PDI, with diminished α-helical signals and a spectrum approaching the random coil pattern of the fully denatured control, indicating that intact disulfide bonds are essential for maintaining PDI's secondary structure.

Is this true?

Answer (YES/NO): NO